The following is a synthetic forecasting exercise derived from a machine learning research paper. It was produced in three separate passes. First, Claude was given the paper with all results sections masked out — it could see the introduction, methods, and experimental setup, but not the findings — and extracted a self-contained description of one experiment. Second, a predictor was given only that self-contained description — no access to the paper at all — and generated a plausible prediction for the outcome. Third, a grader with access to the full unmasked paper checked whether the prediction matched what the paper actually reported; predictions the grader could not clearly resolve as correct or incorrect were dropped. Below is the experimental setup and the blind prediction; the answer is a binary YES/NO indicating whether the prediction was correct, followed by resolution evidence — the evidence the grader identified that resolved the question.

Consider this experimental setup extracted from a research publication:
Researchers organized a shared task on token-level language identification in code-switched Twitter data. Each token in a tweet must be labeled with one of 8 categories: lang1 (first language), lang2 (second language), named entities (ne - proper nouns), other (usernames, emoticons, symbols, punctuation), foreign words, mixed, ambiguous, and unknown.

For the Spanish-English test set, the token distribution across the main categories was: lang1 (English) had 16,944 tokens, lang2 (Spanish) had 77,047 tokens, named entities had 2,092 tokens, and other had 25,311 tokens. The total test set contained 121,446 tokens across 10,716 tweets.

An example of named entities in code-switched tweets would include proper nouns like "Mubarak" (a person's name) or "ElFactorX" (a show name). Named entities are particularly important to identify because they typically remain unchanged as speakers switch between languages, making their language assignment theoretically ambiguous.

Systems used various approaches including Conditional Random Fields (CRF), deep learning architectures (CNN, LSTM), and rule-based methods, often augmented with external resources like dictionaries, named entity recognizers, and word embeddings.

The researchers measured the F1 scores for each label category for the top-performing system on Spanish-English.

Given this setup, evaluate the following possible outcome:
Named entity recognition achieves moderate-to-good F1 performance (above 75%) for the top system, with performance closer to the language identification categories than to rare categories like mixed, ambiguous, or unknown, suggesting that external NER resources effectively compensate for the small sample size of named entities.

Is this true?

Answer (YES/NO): NO